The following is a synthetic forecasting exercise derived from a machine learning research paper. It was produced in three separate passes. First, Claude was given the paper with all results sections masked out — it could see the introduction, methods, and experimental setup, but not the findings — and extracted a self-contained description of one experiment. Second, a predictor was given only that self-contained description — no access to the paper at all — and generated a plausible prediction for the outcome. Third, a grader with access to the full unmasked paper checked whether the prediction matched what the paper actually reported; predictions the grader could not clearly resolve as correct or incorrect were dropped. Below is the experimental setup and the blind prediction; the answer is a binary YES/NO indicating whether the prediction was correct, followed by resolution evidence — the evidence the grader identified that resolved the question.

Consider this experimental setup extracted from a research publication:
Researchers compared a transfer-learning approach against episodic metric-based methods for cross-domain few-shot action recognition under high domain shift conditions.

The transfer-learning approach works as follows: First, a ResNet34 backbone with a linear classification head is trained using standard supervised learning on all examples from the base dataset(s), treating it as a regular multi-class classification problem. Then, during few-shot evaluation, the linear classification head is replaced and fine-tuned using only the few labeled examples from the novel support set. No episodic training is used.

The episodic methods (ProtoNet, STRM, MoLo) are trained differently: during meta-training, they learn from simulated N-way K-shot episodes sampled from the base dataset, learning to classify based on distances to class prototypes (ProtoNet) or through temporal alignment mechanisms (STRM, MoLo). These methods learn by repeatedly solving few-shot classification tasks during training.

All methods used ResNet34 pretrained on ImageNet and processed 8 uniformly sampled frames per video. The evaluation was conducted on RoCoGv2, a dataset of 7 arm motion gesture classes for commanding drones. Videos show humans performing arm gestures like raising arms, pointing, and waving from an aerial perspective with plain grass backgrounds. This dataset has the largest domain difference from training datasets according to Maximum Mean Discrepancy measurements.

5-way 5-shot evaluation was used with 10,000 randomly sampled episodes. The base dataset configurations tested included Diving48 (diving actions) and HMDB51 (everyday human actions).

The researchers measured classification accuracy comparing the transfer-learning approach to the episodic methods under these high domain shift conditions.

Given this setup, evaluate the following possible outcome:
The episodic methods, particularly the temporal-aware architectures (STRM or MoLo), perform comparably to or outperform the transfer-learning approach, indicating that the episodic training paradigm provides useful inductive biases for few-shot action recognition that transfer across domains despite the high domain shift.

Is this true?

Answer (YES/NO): NO